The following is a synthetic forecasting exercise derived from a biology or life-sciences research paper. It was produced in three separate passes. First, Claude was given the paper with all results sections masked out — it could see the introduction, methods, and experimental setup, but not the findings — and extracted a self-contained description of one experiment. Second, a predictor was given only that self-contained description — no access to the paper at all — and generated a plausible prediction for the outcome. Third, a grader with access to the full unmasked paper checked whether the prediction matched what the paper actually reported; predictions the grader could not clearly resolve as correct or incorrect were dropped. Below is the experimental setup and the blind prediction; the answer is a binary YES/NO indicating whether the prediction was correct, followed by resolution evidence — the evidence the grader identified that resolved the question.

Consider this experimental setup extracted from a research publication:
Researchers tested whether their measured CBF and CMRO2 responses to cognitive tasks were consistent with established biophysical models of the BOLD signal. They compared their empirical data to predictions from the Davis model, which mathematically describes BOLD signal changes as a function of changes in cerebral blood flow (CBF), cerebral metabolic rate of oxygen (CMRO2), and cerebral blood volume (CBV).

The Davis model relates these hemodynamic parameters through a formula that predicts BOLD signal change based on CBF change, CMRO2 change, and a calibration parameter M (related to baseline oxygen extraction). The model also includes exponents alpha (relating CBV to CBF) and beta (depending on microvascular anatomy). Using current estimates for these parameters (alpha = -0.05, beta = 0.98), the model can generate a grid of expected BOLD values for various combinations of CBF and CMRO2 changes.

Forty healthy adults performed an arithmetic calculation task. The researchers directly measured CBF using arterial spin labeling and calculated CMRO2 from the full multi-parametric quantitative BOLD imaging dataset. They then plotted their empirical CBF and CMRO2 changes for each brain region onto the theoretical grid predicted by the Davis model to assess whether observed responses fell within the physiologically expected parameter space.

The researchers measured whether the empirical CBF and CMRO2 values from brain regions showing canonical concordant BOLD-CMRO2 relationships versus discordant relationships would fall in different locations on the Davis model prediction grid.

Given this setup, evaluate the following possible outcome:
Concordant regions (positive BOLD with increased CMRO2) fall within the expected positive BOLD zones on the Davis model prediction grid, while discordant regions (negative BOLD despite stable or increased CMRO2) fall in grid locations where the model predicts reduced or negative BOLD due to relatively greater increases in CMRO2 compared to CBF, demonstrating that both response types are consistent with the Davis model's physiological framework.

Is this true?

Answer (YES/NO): YES